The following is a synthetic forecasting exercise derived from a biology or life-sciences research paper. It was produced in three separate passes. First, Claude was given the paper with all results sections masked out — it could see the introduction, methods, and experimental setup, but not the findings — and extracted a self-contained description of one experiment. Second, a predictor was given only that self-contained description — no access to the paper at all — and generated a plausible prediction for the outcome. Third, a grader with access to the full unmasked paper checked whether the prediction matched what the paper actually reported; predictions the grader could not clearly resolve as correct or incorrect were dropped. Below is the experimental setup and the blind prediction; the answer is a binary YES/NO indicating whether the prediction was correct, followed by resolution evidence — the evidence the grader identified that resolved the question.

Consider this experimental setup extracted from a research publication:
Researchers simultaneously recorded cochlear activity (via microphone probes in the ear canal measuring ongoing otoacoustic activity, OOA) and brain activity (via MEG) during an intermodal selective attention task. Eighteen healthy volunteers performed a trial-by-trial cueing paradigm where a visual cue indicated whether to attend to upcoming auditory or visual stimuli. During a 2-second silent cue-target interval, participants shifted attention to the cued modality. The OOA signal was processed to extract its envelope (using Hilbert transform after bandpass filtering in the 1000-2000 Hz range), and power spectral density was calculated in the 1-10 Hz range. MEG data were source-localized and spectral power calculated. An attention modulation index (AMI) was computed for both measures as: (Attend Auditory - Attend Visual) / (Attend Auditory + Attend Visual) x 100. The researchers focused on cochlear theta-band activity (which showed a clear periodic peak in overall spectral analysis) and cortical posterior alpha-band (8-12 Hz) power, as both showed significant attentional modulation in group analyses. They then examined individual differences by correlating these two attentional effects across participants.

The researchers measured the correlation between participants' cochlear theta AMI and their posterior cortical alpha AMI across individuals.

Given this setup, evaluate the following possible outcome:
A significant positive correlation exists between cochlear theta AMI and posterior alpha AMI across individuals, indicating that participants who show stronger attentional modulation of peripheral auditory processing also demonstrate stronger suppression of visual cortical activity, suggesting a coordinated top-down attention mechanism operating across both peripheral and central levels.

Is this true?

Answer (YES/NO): NO